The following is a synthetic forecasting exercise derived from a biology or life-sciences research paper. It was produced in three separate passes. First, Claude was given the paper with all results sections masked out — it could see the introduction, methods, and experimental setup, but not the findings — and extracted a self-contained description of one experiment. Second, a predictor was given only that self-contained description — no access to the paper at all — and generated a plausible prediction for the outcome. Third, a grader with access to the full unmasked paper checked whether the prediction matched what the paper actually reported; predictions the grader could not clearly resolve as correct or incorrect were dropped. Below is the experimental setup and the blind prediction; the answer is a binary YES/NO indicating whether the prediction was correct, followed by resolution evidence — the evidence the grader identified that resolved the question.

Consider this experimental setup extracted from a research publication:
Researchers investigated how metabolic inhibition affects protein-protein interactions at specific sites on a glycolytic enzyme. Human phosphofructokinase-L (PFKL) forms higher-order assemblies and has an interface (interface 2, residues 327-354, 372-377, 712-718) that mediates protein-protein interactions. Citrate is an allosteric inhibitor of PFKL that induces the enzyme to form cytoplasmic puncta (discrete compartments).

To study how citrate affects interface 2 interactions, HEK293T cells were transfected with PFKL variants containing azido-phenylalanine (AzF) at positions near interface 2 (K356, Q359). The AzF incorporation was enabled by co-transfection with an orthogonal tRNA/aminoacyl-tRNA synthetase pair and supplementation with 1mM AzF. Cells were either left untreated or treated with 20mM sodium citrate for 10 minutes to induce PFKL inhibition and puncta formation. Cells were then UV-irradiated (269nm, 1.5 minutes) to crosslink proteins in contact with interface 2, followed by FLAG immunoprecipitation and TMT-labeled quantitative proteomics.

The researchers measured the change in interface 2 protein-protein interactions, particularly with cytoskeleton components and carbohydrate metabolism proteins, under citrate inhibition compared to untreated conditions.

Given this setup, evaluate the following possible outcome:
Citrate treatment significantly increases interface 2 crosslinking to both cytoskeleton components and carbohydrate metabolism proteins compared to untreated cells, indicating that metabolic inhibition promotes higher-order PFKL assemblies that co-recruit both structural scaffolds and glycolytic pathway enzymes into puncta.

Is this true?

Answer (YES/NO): NO